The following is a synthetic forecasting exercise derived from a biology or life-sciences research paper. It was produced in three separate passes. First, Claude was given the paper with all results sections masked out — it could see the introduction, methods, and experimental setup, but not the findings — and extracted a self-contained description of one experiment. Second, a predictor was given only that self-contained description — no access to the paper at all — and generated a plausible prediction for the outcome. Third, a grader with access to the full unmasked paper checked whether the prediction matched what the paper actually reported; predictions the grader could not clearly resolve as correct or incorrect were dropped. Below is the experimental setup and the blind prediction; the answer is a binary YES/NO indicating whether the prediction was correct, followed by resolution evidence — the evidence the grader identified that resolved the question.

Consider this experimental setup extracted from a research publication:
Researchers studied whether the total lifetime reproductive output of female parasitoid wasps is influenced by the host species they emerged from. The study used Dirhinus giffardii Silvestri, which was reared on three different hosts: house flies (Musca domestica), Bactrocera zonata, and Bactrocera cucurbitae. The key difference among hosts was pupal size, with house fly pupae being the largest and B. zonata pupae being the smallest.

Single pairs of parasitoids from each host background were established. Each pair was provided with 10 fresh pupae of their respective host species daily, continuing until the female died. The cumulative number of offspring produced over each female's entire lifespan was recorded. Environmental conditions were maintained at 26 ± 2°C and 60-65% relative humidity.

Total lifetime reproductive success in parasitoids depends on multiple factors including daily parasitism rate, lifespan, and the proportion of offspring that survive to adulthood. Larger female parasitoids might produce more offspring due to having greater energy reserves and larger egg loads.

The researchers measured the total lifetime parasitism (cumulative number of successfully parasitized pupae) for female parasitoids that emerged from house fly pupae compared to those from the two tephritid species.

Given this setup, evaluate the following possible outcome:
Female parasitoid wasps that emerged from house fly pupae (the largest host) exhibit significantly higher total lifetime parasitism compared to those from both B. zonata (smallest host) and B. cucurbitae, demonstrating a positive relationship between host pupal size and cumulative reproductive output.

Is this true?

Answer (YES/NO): YES